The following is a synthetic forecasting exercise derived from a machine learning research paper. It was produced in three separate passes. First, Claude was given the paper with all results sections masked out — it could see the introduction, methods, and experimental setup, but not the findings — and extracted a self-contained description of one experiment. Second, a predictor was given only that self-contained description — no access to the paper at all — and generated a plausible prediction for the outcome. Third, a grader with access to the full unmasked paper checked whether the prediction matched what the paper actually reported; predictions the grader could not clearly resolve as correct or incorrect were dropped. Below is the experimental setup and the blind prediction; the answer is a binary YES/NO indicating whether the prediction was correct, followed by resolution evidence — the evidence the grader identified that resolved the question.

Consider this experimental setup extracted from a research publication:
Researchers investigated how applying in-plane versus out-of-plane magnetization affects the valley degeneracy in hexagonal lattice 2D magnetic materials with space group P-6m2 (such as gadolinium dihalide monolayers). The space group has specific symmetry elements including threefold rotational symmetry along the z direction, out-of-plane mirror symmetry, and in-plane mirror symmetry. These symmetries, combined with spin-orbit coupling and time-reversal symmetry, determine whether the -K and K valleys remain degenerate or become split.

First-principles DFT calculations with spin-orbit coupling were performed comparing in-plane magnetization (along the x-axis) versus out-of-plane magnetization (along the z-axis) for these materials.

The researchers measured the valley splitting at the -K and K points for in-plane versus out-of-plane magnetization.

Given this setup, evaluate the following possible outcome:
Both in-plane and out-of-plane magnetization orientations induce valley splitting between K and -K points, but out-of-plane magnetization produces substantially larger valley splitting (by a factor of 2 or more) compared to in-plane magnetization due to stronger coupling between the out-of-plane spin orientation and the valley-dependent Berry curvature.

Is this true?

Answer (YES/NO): NO